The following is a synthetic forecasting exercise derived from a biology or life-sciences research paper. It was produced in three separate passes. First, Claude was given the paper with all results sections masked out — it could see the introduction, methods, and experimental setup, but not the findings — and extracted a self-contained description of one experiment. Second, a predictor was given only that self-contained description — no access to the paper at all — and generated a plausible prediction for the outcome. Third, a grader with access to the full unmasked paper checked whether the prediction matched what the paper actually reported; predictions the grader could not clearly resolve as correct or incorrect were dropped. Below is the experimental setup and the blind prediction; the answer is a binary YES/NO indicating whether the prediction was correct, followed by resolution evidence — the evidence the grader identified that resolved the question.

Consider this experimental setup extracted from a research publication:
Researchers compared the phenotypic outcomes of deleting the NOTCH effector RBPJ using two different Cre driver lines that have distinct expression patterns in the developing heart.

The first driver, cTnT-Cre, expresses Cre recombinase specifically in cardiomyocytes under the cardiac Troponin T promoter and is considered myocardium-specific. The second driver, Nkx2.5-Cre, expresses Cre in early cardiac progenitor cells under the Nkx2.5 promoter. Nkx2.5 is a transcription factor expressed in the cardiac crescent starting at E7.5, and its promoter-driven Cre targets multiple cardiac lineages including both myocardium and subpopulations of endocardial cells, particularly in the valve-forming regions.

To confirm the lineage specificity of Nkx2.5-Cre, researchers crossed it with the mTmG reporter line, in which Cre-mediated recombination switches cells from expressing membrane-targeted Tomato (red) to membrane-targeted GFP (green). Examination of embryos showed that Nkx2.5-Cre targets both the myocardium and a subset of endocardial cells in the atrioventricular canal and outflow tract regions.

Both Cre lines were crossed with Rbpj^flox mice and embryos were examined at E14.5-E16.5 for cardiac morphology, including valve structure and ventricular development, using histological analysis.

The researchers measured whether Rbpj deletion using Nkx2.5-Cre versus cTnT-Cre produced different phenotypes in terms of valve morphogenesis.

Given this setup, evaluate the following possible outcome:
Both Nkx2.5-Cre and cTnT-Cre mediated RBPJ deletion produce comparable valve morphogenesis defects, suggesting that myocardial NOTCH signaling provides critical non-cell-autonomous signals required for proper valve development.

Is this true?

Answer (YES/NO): NO